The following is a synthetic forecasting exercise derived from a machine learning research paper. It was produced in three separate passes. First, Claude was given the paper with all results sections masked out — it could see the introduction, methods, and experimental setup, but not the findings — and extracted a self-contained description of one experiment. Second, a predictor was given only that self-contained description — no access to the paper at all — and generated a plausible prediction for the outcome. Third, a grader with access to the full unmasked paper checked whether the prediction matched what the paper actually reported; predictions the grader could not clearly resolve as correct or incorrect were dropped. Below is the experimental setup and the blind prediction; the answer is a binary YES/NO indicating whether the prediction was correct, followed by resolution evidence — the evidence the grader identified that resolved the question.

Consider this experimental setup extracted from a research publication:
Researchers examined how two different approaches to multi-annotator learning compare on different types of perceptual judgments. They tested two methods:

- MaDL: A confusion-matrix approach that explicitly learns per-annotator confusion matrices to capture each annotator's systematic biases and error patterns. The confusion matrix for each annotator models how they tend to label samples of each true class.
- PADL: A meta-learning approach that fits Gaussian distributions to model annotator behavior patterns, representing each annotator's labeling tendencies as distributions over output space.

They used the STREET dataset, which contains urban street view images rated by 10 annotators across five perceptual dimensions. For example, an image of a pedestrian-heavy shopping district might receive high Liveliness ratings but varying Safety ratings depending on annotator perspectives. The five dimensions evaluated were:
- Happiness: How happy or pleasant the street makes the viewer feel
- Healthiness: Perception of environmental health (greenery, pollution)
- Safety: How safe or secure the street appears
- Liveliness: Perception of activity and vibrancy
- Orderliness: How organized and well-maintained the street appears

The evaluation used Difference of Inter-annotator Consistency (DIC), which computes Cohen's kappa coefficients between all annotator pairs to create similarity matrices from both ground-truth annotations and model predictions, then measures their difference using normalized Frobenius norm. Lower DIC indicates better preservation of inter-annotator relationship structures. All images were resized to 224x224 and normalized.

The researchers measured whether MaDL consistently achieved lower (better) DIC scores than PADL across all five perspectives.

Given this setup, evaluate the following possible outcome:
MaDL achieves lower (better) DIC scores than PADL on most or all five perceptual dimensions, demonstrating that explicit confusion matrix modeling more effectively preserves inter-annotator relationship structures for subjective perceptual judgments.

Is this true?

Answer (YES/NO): YES